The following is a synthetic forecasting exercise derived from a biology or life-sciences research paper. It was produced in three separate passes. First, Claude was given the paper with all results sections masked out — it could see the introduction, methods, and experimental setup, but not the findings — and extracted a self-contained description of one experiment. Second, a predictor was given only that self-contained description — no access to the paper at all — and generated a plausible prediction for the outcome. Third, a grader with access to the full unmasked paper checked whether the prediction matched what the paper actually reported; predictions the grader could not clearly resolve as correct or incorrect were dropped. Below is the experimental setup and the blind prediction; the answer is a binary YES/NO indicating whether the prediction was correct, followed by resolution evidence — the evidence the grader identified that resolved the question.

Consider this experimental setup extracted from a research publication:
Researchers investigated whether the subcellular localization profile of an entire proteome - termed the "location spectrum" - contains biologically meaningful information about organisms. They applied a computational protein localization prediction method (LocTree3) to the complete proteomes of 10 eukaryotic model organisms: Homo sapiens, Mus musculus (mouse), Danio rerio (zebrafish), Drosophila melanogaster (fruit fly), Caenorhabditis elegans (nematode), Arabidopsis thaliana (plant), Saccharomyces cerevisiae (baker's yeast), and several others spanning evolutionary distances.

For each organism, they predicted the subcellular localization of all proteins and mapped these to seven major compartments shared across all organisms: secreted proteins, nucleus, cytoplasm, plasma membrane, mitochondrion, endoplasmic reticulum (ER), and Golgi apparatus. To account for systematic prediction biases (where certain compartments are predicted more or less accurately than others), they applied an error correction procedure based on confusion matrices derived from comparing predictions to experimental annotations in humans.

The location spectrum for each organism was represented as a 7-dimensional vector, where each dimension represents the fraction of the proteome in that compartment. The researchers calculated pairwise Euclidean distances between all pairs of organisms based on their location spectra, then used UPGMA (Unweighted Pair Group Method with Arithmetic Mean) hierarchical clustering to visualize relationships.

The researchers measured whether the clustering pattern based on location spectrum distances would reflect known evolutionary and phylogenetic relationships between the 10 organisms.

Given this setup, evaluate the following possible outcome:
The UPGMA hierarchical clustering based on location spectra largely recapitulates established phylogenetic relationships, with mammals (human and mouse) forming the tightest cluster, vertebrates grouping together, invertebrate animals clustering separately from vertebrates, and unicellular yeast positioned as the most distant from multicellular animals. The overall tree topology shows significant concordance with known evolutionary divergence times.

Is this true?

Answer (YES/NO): NO